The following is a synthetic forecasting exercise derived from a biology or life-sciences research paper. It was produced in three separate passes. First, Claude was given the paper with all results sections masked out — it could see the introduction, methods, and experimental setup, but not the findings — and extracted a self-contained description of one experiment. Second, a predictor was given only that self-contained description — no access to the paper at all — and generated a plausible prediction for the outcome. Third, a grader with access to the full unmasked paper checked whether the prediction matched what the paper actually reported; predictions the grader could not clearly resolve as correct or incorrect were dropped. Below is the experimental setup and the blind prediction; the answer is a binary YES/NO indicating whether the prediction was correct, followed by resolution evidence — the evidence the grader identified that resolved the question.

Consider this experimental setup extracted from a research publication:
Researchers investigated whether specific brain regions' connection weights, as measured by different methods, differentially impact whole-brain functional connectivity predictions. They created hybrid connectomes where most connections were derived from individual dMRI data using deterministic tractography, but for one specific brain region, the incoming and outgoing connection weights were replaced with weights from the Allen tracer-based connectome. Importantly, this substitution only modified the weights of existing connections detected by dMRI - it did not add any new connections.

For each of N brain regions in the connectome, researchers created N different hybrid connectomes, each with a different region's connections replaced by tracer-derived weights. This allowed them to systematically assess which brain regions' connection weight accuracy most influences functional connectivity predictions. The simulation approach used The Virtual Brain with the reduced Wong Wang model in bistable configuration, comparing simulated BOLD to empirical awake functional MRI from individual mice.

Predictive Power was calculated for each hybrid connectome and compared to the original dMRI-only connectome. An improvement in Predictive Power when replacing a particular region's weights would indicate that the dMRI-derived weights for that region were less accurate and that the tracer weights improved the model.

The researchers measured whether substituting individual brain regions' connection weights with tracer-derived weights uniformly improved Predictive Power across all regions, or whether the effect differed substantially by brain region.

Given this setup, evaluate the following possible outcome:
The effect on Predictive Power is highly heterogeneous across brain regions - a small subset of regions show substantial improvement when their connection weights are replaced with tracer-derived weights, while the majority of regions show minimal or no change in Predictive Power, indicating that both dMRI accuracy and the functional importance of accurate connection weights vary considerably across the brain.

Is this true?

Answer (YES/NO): NO